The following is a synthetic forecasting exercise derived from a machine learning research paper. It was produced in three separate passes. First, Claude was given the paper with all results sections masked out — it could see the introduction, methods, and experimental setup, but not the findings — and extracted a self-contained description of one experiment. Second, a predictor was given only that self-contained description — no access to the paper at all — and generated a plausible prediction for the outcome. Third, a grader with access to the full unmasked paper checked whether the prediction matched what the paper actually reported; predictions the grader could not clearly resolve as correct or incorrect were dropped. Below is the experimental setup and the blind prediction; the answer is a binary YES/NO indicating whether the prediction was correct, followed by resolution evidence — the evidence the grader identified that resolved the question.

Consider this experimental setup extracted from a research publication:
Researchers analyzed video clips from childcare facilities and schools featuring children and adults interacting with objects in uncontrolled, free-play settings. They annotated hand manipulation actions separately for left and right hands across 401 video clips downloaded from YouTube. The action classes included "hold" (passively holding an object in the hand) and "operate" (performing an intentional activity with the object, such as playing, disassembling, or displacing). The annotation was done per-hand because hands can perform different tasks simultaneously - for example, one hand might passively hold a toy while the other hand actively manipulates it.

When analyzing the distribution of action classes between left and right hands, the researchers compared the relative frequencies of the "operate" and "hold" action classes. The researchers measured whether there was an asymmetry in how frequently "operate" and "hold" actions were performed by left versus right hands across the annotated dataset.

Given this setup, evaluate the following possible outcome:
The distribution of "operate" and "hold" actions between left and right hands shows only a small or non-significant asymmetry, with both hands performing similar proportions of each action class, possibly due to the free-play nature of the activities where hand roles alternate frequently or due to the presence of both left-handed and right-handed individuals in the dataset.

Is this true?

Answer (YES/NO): NO